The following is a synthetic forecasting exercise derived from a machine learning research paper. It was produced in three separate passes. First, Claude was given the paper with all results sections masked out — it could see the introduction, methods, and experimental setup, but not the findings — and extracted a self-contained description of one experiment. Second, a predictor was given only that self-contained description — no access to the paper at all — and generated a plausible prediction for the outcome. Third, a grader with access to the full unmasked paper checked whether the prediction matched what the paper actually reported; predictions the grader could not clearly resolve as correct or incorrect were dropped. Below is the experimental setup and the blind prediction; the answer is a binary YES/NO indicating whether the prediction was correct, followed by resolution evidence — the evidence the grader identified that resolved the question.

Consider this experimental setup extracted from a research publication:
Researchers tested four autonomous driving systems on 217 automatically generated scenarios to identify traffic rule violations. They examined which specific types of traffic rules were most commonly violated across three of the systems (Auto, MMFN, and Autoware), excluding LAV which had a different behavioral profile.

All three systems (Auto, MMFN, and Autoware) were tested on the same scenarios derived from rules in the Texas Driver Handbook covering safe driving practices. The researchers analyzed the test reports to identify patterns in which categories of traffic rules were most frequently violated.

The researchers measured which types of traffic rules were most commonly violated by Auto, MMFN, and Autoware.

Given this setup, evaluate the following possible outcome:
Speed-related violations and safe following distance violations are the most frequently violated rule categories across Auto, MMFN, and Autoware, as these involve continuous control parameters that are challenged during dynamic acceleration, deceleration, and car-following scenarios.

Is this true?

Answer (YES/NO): NO